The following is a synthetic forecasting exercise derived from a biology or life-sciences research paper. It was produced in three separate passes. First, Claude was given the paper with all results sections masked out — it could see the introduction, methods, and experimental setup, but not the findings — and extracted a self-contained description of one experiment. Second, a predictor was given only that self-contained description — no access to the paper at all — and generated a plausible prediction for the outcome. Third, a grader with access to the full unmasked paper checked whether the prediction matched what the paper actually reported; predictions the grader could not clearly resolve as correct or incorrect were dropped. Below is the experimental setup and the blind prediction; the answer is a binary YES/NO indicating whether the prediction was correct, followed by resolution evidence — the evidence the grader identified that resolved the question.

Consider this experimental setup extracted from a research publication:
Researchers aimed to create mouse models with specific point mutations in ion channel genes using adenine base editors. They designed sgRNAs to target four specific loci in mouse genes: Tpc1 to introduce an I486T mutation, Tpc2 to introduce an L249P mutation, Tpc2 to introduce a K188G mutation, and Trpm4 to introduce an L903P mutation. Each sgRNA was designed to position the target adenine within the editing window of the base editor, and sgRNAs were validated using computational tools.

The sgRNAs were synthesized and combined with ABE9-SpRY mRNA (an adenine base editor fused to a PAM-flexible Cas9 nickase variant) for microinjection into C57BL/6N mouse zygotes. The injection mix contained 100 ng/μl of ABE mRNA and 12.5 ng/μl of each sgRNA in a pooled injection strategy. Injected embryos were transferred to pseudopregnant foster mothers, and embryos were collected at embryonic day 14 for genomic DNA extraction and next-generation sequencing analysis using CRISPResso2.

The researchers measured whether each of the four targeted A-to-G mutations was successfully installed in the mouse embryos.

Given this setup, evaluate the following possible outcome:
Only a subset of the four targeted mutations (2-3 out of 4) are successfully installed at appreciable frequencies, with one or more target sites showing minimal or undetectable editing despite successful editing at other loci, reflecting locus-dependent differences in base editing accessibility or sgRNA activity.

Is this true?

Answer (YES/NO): YES